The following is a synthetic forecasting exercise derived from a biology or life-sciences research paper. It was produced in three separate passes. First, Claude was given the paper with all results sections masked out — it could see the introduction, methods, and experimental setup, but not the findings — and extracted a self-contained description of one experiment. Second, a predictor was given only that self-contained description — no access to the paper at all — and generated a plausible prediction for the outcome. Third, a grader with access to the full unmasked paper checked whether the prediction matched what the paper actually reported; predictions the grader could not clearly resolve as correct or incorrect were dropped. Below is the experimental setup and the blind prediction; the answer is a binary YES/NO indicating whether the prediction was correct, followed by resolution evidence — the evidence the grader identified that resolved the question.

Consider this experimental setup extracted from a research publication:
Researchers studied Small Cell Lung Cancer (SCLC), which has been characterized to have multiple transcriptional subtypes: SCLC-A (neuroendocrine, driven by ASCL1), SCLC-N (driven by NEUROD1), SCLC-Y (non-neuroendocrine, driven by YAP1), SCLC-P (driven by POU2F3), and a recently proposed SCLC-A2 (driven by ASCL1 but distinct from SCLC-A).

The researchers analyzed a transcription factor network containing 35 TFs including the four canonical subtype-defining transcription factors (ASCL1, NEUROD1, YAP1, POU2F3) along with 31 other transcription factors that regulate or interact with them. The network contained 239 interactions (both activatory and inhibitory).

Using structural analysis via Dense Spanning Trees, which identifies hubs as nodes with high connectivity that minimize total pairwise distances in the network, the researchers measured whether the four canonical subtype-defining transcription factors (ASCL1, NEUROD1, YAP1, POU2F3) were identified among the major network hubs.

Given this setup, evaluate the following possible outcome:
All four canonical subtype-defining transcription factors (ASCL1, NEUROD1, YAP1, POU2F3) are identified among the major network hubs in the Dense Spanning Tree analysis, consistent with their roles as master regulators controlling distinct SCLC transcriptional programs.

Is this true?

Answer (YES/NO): NO